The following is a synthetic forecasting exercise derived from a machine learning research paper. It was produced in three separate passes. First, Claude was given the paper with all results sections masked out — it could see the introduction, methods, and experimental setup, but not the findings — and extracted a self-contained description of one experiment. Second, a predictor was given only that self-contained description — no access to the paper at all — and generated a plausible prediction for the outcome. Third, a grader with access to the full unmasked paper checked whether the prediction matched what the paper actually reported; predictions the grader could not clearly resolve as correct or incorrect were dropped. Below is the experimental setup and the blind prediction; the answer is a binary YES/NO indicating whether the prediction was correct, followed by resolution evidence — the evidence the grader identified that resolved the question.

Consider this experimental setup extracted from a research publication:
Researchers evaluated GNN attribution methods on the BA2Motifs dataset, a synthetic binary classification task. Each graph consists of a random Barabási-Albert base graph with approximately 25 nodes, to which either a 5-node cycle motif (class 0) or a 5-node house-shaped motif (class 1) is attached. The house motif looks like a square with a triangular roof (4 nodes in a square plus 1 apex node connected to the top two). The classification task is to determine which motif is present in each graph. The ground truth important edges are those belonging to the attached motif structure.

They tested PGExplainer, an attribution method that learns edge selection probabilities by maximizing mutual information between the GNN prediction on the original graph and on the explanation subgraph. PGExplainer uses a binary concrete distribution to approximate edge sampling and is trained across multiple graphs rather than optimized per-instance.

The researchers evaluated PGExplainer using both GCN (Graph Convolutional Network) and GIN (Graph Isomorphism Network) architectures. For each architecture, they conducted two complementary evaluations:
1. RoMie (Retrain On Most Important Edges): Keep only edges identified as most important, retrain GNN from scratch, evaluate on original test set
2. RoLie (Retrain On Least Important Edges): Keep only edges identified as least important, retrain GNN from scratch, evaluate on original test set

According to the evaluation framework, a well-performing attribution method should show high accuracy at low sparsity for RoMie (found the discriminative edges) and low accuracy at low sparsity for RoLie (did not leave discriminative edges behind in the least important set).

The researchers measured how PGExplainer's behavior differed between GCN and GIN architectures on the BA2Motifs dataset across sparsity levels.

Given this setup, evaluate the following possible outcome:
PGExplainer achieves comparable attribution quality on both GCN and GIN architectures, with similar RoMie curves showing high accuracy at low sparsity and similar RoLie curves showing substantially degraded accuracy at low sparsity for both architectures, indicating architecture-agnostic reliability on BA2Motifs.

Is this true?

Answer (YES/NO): NO